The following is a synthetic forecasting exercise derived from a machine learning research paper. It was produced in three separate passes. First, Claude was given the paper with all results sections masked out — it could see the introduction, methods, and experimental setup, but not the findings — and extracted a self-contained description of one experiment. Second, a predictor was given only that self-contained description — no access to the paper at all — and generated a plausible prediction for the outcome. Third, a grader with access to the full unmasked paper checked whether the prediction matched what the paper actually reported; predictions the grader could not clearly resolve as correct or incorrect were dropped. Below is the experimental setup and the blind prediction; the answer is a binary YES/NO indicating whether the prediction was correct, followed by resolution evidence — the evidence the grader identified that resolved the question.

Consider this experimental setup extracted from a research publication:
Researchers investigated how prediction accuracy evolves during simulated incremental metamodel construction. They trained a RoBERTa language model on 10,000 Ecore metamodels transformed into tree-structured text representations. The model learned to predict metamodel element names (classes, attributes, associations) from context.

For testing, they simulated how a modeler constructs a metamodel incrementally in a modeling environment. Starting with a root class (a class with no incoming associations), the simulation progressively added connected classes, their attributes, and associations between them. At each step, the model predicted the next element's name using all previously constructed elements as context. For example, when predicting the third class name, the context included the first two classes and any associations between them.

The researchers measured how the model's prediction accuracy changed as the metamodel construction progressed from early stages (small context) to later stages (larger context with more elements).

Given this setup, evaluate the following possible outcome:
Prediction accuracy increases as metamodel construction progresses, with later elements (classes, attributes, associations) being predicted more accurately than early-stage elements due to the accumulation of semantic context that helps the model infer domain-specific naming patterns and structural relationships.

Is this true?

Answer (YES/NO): NO